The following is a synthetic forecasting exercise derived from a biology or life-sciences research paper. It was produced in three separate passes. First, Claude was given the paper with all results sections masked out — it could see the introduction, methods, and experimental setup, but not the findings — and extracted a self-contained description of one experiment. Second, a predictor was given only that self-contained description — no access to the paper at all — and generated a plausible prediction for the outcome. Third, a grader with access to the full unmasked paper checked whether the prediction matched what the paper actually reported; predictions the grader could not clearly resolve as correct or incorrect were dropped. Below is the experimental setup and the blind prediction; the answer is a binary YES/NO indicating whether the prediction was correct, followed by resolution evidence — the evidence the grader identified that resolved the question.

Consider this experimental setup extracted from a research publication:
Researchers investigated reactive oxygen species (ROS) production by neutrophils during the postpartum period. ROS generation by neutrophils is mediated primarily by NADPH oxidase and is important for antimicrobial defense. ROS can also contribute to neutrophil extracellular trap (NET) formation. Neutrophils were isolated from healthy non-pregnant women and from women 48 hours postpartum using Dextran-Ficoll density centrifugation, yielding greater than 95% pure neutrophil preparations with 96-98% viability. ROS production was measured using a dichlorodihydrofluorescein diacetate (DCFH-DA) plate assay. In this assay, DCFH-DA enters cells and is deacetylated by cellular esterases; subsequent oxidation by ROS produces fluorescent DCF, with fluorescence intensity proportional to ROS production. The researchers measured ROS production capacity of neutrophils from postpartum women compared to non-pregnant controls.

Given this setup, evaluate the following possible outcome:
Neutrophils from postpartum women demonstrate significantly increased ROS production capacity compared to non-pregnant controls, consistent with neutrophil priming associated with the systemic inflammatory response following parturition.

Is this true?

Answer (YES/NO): YES